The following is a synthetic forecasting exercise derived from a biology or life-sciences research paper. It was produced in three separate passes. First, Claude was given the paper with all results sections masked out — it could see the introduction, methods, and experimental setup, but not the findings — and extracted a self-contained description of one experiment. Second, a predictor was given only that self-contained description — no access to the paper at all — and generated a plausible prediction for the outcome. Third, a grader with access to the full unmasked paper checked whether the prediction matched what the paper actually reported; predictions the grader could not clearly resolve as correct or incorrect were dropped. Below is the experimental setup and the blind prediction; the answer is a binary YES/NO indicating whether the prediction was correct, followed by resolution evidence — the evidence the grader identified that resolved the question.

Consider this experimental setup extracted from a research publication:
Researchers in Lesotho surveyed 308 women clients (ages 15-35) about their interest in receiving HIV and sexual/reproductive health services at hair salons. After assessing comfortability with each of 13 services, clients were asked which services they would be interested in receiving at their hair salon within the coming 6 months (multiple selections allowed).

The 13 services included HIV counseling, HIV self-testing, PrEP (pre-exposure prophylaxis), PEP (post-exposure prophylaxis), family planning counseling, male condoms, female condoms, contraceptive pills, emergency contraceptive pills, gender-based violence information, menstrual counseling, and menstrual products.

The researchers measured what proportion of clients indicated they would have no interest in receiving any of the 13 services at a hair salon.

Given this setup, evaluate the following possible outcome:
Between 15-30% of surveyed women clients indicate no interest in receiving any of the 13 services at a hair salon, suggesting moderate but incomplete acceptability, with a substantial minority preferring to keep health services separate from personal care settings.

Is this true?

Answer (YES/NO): NO